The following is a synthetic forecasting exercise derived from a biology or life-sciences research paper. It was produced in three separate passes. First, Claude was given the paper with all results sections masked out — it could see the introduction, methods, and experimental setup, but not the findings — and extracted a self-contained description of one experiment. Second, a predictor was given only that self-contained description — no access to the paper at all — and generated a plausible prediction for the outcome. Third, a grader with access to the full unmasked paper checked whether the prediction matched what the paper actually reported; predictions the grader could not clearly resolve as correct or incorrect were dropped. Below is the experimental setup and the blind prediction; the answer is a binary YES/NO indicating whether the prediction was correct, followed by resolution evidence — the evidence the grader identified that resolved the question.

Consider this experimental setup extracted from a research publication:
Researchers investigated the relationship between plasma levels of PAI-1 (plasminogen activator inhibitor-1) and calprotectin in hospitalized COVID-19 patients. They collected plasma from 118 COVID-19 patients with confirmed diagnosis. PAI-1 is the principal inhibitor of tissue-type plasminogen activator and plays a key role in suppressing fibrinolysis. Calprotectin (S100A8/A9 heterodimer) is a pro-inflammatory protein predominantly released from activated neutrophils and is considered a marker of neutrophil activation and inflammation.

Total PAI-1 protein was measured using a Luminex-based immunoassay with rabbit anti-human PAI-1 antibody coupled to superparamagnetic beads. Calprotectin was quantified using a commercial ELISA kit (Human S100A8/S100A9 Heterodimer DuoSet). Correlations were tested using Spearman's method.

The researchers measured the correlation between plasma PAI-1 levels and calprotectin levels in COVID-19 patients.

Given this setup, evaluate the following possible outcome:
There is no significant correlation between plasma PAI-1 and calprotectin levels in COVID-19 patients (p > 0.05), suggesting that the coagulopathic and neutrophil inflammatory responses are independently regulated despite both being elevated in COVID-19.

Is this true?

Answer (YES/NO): NO